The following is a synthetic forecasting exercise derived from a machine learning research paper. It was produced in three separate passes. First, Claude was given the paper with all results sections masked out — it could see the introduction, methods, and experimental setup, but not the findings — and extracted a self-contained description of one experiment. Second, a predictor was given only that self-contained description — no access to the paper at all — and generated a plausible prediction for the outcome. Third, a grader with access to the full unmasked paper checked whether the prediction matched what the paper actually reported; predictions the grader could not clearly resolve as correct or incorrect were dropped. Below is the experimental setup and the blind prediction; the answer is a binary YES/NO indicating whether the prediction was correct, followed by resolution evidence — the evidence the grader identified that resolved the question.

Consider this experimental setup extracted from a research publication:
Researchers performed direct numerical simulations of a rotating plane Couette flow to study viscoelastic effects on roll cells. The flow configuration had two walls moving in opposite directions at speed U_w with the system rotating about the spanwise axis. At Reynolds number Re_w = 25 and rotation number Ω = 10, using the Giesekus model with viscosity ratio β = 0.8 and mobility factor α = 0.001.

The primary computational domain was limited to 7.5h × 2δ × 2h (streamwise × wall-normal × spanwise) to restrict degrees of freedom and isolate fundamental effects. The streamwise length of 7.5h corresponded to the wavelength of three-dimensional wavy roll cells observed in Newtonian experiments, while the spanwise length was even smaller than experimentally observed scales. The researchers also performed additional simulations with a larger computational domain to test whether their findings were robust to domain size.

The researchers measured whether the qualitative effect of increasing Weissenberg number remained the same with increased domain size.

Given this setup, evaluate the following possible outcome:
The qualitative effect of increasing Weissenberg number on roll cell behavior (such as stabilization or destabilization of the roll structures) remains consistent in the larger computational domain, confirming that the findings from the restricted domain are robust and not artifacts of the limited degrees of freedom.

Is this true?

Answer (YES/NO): YES